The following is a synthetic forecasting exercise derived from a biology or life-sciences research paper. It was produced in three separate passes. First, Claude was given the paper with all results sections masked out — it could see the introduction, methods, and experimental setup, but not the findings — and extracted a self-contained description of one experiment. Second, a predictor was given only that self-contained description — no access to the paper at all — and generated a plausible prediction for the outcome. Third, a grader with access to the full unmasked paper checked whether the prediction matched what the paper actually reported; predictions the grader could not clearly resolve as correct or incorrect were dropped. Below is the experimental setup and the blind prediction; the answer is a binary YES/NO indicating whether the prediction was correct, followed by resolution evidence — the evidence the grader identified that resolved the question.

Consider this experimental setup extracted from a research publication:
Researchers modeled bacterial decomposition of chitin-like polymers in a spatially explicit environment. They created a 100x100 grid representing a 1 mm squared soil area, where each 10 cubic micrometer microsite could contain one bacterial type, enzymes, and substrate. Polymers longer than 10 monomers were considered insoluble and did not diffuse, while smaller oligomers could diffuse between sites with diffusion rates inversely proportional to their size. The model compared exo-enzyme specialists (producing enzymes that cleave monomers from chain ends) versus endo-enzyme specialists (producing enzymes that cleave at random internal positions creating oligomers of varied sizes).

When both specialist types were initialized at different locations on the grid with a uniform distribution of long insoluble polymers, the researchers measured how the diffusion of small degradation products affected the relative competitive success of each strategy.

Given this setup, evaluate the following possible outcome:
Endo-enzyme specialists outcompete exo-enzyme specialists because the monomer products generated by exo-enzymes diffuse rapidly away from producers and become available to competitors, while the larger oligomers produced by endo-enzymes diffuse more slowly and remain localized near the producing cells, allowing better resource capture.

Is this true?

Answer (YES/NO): NO